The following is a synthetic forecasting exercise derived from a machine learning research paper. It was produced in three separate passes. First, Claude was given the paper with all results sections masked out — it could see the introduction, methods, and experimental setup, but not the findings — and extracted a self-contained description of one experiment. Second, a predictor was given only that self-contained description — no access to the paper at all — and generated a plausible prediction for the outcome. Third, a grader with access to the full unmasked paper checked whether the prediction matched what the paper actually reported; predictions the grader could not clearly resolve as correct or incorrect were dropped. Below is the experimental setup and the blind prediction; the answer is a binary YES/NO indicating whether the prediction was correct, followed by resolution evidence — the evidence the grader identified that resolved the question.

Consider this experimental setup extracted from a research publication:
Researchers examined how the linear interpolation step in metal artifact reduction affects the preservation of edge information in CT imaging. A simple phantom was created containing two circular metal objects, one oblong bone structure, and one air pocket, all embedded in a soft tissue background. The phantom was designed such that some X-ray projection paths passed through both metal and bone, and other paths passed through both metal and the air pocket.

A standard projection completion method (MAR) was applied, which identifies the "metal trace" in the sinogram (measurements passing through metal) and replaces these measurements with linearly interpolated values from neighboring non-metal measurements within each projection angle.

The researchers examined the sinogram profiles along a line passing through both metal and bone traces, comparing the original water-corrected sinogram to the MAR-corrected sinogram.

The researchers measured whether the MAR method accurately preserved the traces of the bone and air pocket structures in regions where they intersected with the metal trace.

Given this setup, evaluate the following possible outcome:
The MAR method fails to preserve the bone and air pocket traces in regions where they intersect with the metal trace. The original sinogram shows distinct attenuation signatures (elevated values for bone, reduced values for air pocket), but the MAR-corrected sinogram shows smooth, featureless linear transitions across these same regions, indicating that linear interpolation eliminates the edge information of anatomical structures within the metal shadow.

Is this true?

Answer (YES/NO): YES